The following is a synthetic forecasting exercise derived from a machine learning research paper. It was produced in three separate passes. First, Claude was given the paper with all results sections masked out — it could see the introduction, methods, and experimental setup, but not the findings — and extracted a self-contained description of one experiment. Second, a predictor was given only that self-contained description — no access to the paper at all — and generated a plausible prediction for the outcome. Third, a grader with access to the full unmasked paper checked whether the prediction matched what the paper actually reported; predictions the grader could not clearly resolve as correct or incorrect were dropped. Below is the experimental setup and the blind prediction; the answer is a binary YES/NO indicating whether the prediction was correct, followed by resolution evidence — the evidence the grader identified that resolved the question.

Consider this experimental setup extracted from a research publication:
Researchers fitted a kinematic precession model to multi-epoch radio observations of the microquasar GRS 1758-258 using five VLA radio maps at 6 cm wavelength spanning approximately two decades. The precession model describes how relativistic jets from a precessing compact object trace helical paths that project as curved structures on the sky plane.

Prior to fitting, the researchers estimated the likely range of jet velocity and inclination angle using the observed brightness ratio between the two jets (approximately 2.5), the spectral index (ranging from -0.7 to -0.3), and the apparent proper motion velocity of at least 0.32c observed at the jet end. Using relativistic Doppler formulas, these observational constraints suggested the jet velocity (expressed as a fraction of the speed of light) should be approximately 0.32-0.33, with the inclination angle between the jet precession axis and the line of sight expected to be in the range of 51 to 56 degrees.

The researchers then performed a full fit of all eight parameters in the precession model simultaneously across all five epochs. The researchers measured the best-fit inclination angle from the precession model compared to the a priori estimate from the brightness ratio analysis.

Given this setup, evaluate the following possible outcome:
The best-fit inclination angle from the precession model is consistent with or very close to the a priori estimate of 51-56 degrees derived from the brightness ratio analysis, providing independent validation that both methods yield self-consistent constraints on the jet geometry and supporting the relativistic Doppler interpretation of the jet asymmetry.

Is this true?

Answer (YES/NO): NO